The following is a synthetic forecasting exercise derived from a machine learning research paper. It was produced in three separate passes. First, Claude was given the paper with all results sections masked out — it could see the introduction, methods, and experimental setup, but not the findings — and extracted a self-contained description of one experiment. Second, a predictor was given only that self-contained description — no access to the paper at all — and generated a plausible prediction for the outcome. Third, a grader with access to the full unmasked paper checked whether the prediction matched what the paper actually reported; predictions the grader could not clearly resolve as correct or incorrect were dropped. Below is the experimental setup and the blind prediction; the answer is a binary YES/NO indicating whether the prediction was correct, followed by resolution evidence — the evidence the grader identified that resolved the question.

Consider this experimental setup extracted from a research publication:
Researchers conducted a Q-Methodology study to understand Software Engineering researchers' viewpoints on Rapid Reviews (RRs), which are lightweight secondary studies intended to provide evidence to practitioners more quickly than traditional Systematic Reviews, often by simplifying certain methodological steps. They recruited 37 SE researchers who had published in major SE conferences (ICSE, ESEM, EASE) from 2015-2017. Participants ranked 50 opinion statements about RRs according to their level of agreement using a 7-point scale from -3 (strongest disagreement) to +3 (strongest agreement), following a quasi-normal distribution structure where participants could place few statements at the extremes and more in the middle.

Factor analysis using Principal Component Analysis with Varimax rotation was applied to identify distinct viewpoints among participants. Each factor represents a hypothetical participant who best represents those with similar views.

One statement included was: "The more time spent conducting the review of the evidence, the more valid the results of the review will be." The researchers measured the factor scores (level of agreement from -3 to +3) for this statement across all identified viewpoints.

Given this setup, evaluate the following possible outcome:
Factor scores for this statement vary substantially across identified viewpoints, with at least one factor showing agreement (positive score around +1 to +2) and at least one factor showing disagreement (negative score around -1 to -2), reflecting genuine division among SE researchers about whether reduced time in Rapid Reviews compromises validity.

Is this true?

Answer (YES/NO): NO